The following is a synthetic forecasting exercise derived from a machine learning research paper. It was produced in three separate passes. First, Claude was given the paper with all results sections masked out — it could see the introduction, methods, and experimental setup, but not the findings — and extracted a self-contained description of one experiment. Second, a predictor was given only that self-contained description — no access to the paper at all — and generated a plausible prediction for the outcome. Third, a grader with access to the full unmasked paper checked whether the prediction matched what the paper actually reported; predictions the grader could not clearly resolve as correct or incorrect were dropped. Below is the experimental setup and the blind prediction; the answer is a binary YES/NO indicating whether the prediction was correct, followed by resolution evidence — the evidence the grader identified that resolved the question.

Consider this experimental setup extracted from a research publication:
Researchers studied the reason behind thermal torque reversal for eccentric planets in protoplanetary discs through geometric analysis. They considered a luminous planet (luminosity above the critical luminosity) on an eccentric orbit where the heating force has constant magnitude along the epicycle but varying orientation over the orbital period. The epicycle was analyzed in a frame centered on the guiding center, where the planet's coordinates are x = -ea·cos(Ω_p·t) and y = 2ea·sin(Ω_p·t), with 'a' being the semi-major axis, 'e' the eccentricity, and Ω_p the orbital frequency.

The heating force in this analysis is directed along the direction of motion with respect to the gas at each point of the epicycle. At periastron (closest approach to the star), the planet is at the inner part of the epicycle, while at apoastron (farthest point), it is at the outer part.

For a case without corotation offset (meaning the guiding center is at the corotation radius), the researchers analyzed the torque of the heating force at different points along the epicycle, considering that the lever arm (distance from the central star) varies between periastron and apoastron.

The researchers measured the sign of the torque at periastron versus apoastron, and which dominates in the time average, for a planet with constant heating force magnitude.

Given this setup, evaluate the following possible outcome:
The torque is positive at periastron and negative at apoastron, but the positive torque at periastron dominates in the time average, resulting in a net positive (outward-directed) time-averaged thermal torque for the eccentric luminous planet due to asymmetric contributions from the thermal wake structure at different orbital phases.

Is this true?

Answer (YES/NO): NO